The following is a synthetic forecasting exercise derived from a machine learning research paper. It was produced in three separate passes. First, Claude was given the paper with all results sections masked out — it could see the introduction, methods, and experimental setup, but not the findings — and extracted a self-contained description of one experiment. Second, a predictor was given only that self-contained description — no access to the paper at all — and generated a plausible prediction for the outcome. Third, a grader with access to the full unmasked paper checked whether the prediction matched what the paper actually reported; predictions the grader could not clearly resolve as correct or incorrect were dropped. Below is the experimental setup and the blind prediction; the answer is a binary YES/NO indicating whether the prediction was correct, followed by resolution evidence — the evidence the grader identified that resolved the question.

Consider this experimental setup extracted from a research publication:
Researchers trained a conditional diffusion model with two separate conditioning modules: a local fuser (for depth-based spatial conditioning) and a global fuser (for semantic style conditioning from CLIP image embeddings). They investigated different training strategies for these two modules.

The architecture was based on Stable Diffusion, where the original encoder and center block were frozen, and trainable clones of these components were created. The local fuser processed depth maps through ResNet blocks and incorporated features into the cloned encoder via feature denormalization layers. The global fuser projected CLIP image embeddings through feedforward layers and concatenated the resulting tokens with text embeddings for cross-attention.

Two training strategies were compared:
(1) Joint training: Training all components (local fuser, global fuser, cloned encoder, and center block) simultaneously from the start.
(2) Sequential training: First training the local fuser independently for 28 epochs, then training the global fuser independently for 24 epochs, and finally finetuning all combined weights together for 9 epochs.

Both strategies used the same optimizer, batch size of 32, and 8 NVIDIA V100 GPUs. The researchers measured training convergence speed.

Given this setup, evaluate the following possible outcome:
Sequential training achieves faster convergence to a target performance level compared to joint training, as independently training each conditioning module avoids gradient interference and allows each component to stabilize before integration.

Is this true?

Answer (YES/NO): YES